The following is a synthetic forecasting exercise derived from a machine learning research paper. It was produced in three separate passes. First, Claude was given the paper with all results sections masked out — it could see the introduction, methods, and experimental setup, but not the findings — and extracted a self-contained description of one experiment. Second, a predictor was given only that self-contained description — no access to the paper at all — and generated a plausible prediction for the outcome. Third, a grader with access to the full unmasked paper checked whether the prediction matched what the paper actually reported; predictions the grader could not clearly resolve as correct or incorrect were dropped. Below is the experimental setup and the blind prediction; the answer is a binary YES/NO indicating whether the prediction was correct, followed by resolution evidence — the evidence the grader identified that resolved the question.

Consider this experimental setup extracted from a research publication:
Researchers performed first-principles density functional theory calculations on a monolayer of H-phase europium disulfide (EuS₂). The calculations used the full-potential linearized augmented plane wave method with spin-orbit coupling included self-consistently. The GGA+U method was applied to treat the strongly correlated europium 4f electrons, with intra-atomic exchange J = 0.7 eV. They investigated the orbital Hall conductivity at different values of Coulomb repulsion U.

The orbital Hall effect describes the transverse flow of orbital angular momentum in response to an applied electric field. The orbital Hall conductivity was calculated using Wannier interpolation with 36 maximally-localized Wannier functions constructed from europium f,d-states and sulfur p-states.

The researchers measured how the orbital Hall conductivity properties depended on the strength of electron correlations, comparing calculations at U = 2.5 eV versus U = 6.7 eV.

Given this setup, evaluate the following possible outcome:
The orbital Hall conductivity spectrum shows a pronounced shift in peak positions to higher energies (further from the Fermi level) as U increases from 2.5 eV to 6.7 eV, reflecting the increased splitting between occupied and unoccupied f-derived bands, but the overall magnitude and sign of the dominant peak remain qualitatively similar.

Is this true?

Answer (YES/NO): NO